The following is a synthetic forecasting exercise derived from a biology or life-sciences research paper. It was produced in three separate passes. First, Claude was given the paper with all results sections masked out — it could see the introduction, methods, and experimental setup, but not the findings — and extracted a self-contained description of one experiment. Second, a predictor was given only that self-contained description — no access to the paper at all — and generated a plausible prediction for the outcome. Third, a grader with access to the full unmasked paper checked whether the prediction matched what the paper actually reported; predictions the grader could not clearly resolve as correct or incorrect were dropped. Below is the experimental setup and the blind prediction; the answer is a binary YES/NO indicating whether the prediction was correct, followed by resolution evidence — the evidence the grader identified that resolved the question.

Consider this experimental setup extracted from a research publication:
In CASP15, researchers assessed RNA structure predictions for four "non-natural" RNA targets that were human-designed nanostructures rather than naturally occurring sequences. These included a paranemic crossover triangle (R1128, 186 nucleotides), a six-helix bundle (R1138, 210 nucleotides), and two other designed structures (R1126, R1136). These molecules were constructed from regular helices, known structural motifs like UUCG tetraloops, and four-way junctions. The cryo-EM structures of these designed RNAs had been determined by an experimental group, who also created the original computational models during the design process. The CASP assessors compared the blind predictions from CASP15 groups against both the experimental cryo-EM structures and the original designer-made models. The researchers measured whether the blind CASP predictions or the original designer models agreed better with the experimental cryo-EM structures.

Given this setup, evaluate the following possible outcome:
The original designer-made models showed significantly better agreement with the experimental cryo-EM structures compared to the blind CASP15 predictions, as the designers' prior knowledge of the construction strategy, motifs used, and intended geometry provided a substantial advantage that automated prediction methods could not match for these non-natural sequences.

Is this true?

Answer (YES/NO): NO